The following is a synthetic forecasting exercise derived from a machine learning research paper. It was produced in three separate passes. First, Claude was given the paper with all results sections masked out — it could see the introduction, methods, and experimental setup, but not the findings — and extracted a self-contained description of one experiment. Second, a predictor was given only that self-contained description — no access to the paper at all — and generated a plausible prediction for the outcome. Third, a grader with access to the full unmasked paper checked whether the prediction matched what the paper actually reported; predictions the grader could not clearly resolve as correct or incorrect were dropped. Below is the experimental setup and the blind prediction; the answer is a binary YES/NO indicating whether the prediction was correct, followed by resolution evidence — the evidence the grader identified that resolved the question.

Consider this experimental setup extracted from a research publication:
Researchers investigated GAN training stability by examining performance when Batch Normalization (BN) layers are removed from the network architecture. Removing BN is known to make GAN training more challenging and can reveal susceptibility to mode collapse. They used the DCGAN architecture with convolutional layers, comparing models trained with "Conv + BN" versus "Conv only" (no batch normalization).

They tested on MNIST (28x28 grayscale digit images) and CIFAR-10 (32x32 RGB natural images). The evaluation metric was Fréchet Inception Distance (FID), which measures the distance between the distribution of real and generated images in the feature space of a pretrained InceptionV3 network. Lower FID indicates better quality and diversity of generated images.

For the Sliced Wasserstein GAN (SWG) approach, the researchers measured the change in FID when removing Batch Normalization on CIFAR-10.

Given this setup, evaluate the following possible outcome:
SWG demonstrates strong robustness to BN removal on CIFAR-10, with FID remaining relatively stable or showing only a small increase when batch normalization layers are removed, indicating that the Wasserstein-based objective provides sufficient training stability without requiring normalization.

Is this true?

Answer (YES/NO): NO